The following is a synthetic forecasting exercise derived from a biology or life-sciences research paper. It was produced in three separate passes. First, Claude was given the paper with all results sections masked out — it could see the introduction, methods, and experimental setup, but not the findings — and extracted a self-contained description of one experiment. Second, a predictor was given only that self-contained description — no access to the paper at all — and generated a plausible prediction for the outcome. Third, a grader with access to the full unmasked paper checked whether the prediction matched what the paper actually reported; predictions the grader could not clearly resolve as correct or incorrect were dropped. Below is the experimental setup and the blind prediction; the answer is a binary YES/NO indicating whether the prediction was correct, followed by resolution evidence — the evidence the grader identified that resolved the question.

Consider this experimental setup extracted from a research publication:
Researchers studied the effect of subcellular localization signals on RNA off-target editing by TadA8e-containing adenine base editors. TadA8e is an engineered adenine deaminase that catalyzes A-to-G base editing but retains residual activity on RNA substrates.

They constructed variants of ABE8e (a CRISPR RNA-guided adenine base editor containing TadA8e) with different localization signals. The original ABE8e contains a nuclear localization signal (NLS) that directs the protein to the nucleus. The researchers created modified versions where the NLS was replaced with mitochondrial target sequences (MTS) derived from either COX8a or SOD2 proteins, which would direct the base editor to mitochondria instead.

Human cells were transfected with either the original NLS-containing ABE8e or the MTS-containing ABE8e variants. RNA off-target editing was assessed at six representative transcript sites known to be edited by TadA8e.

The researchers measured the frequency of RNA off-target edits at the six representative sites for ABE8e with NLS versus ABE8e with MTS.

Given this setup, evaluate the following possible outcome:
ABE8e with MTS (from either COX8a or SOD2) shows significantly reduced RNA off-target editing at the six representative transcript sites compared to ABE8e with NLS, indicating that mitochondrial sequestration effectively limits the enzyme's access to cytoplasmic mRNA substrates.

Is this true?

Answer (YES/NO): NO